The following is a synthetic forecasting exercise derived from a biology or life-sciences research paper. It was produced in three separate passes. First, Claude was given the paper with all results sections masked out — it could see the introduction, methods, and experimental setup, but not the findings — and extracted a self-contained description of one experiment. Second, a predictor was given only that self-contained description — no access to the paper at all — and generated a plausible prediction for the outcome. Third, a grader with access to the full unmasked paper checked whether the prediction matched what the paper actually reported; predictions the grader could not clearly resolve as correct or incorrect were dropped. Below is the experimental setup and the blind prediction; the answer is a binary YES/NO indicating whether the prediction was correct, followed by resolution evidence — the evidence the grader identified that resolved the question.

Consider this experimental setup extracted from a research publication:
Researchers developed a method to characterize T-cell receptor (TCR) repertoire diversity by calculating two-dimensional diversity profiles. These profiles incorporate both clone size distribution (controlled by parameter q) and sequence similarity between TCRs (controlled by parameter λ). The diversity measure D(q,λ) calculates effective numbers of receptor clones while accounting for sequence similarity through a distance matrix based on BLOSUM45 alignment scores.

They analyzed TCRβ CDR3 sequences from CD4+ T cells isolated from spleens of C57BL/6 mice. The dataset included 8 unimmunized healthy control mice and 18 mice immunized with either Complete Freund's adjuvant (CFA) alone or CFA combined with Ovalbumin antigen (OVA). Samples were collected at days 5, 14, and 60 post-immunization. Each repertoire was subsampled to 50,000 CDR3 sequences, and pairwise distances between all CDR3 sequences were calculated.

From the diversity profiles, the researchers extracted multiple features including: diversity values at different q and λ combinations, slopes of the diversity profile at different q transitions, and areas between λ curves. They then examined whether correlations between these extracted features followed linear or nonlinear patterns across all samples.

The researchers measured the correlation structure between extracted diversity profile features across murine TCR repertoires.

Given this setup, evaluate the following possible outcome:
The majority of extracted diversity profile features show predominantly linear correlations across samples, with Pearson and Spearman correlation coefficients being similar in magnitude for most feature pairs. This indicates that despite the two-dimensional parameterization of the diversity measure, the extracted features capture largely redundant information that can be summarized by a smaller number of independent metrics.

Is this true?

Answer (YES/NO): NO